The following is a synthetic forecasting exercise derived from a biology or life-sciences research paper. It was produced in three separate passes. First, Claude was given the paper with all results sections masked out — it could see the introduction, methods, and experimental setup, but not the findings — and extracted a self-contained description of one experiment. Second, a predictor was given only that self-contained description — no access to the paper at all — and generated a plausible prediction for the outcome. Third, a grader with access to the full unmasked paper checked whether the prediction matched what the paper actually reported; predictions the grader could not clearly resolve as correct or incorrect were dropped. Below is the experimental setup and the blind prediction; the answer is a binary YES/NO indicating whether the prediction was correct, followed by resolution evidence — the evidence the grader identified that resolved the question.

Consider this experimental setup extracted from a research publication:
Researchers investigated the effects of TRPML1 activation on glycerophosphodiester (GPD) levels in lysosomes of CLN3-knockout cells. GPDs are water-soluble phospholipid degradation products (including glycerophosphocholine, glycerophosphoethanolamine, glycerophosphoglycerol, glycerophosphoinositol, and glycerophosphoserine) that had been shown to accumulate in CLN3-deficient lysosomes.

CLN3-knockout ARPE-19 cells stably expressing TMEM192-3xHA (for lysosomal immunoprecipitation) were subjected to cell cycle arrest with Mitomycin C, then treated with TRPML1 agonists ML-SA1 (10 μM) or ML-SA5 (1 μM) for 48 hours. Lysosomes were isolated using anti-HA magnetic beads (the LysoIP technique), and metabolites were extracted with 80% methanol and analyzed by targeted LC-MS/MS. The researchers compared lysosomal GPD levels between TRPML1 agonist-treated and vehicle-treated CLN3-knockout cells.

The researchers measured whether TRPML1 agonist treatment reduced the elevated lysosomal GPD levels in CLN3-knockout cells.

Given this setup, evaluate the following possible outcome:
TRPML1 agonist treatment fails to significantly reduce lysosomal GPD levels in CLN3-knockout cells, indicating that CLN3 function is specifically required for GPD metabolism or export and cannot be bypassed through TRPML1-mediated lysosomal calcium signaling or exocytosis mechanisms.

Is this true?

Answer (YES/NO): NO